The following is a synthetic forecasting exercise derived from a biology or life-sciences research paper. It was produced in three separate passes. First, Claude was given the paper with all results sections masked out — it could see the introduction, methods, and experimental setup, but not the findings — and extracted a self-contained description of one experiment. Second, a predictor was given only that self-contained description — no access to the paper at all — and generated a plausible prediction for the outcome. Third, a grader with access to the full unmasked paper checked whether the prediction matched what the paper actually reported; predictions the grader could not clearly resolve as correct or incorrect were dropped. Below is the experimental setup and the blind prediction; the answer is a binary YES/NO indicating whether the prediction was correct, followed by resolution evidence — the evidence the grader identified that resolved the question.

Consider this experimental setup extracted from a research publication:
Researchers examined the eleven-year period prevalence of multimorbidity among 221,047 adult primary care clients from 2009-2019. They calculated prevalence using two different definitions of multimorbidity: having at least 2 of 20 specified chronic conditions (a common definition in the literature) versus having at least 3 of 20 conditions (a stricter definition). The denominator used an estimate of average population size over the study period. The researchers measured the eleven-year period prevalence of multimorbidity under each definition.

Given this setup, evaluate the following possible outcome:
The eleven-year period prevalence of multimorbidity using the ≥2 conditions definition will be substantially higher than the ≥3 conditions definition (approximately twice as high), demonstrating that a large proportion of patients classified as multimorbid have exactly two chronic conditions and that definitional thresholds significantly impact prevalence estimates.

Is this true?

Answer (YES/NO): NO